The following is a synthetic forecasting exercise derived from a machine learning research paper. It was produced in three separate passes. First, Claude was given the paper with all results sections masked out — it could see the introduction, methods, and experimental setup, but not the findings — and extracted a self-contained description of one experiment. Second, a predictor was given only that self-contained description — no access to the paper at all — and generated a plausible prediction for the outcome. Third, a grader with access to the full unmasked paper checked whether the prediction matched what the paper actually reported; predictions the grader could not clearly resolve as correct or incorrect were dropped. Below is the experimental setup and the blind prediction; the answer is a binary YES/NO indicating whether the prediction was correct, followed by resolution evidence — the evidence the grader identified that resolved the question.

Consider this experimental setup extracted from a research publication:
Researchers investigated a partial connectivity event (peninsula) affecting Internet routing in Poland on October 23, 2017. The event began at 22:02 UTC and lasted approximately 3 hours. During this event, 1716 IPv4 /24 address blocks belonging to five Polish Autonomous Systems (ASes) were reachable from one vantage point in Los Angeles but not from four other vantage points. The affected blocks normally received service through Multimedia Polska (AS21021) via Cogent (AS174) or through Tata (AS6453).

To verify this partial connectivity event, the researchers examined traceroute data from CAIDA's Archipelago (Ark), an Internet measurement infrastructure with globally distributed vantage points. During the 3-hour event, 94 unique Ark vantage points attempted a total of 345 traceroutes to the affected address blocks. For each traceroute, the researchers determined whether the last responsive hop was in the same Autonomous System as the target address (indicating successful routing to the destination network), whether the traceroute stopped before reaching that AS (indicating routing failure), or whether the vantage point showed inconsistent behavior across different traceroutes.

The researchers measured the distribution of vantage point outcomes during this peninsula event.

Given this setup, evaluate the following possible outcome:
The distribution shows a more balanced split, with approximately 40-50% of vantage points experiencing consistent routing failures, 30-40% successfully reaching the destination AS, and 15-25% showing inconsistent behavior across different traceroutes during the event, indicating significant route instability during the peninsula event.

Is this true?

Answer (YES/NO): NO